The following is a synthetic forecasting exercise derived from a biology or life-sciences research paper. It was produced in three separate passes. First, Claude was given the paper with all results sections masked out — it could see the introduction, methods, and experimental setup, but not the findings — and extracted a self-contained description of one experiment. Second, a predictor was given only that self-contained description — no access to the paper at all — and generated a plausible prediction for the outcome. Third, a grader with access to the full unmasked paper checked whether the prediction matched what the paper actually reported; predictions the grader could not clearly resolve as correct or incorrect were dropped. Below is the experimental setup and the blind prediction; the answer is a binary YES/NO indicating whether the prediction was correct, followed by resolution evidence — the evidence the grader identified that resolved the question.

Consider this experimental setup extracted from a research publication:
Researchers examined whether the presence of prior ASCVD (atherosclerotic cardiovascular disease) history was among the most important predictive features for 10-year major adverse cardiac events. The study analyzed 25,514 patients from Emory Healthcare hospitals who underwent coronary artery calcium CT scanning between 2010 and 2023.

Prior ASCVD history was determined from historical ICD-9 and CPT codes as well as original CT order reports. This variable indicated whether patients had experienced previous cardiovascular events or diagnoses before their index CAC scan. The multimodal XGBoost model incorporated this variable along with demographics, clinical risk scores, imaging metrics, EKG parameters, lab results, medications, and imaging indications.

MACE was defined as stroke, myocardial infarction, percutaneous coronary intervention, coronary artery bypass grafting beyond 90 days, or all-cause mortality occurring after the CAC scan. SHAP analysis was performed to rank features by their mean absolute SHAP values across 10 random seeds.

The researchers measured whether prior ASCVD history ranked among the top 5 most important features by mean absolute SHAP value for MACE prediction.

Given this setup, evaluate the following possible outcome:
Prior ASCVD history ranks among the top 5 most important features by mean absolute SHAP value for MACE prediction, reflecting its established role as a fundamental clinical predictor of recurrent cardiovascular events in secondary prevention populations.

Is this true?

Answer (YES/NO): NO